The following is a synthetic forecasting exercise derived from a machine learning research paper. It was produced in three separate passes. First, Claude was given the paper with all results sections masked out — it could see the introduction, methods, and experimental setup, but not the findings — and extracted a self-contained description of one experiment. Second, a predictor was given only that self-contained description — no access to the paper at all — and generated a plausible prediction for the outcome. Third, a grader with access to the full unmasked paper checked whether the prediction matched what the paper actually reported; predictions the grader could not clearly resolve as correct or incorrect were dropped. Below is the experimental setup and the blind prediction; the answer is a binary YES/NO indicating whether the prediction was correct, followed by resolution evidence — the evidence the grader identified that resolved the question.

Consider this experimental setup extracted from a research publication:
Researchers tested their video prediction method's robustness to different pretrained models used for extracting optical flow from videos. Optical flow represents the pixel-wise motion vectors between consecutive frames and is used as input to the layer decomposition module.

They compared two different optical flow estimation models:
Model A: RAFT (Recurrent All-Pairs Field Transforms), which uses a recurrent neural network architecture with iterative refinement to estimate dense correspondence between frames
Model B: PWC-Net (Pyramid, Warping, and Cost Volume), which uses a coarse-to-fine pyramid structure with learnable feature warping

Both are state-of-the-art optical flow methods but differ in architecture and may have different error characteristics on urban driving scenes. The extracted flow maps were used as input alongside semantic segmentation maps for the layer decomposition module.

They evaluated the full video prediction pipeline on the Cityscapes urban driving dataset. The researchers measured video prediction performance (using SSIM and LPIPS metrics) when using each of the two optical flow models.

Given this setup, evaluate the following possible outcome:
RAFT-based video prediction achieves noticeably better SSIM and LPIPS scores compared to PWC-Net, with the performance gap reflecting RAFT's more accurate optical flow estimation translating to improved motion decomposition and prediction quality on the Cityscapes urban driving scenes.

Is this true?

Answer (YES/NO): NO